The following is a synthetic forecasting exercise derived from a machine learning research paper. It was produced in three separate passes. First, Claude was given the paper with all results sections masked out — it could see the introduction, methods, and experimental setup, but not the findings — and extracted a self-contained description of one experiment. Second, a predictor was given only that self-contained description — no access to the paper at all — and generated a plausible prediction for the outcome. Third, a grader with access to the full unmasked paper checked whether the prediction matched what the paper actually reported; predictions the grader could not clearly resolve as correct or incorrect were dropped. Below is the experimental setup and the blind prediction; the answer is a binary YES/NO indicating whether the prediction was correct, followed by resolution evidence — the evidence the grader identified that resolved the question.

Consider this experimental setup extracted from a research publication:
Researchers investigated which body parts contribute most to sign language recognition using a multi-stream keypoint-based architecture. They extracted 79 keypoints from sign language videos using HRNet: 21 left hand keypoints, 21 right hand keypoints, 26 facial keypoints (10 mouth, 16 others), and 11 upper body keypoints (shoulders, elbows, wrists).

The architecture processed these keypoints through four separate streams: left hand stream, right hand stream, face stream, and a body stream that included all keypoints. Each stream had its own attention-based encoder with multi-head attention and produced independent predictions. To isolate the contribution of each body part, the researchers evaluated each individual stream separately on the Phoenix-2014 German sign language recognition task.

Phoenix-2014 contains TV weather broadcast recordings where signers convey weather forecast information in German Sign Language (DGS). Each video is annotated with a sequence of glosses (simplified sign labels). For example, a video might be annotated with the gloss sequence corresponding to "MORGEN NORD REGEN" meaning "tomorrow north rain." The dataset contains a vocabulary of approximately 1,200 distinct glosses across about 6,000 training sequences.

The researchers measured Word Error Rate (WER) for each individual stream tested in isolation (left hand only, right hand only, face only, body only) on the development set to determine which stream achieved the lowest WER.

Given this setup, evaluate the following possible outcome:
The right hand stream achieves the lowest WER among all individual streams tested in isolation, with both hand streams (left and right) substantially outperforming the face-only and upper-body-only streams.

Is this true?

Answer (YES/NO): NO